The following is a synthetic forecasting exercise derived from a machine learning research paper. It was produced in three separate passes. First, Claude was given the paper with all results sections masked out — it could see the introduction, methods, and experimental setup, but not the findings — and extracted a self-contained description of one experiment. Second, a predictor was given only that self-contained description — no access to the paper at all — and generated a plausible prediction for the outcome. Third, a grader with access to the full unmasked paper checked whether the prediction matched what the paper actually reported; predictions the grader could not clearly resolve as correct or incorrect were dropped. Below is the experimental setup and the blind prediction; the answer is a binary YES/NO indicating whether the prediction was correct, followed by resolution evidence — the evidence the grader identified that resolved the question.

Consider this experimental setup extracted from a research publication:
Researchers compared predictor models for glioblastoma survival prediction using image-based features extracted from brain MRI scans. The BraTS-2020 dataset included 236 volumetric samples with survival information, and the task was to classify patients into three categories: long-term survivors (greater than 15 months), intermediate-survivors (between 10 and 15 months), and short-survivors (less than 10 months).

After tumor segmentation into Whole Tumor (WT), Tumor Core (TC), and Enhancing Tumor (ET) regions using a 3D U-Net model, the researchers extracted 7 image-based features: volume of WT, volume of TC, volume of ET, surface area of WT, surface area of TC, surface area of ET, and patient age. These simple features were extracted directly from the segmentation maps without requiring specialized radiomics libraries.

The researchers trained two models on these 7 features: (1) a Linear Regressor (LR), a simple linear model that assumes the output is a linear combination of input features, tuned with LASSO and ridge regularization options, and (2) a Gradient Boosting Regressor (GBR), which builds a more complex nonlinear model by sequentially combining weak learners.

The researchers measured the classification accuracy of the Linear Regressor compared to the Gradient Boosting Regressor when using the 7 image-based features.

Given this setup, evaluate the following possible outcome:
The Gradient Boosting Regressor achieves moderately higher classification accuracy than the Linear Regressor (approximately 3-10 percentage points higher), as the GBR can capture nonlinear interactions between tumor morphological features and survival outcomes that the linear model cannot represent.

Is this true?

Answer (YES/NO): NO